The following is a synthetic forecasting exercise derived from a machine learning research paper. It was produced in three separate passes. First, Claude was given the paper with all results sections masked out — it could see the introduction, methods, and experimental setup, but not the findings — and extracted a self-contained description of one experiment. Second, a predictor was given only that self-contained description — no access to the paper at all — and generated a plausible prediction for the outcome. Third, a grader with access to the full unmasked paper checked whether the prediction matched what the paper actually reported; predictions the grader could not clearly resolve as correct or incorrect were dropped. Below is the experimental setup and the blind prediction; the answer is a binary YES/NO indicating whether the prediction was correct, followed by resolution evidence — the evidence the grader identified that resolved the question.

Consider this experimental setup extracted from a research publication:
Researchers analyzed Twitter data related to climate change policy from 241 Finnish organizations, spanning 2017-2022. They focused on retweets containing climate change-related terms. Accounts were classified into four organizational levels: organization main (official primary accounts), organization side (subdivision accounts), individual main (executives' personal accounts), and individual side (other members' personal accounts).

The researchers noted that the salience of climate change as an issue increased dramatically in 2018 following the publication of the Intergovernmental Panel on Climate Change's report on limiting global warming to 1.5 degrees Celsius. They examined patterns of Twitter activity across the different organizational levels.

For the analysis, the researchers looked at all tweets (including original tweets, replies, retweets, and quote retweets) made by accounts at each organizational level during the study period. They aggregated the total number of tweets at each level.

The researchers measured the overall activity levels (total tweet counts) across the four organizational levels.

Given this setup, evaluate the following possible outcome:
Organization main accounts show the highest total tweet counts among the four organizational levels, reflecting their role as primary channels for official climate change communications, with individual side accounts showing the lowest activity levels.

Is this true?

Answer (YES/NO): NO